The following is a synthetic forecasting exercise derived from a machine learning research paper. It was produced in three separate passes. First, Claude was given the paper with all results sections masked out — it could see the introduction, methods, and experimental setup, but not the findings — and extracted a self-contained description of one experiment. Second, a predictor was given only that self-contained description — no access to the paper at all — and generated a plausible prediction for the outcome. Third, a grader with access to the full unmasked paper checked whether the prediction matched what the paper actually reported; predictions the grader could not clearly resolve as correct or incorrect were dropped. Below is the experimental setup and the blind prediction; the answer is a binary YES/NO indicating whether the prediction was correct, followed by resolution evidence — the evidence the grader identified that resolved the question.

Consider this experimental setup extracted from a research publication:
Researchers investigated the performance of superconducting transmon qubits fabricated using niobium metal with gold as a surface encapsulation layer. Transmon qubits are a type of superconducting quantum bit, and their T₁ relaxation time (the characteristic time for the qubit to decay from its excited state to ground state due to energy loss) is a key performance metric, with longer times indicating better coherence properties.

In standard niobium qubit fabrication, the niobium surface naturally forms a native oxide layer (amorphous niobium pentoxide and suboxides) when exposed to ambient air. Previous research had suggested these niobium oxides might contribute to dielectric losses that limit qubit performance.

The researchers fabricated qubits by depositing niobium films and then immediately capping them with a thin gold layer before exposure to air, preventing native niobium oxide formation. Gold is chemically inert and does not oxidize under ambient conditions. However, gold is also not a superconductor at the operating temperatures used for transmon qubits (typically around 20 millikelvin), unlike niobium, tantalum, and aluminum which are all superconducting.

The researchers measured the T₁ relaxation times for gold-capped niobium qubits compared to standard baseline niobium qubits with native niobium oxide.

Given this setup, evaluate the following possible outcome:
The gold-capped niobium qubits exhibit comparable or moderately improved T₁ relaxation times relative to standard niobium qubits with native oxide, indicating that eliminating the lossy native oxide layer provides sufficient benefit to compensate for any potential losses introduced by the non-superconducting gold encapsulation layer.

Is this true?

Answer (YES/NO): NO